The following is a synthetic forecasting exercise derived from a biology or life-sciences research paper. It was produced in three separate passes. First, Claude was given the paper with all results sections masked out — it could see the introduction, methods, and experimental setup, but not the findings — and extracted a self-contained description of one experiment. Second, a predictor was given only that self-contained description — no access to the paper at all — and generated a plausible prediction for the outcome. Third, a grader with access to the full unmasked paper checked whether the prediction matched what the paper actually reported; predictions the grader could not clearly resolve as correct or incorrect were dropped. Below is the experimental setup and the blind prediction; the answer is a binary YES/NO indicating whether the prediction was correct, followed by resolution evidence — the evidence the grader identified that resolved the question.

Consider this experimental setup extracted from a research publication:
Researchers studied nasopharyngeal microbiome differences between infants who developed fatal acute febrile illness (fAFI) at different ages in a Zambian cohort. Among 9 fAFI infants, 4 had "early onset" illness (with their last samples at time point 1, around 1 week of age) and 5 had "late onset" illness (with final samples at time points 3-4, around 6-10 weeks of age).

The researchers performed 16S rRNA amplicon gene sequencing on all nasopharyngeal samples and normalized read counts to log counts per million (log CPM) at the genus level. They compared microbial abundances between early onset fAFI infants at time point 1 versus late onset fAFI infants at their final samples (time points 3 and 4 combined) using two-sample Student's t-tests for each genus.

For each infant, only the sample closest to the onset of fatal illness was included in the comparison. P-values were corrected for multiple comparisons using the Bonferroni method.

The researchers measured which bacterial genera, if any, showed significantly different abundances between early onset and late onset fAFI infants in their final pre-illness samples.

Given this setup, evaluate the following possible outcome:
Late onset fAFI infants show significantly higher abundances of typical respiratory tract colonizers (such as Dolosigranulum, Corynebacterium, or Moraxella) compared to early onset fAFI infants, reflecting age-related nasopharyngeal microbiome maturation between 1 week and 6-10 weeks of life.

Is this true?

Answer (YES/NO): NO